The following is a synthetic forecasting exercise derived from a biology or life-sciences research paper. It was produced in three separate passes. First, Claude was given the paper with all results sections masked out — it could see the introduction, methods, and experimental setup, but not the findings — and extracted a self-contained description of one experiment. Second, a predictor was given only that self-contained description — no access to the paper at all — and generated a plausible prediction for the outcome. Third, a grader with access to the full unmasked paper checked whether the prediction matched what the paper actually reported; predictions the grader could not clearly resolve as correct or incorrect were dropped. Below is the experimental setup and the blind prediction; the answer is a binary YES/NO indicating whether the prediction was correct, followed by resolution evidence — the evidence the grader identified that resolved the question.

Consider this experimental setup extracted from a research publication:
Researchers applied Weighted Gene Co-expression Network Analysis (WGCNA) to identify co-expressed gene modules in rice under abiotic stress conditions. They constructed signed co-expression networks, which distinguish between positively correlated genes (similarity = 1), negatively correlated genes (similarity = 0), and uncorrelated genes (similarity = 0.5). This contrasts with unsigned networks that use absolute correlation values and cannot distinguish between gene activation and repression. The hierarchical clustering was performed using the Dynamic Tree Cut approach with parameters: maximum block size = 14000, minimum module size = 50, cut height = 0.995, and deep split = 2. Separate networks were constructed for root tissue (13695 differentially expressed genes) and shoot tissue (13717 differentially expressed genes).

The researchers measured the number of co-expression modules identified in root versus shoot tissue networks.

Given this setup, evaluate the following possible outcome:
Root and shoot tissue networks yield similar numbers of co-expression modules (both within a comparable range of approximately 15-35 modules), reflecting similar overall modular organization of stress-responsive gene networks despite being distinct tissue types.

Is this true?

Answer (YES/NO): YES